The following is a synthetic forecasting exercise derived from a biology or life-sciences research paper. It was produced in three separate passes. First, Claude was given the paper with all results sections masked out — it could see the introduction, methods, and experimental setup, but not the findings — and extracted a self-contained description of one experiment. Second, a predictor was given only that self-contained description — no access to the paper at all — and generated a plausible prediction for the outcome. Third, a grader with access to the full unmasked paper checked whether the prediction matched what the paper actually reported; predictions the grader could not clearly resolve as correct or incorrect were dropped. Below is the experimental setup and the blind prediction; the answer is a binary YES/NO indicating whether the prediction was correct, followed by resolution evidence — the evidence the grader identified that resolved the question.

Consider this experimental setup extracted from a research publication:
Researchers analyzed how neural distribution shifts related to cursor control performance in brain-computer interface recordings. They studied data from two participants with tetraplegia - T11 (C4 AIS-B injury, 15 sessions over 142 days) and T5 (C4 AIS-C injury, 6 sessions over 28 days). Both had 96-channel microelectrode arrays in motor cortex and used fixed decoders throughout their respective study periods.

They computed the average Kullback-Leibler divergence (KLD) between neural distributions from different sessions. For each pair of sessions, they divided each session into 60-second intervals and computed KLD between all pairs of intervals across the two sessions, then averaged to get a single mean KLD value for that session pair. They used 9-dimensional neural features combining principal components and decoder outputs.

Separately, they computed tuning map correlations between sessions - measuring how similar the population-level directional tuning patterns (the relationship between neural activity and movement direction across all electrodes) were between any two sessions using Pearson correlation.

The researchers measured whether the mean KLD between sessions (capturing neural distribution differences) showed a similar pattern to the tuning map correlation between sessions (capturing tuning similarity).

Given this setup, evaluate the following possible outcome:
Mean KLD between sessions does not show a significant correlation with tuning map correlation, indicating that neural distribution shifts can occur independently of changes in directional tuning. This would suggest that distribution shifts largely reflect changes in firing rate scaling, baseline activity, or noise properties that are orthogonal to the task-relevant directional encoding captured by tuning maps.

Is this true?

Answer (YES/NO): NO